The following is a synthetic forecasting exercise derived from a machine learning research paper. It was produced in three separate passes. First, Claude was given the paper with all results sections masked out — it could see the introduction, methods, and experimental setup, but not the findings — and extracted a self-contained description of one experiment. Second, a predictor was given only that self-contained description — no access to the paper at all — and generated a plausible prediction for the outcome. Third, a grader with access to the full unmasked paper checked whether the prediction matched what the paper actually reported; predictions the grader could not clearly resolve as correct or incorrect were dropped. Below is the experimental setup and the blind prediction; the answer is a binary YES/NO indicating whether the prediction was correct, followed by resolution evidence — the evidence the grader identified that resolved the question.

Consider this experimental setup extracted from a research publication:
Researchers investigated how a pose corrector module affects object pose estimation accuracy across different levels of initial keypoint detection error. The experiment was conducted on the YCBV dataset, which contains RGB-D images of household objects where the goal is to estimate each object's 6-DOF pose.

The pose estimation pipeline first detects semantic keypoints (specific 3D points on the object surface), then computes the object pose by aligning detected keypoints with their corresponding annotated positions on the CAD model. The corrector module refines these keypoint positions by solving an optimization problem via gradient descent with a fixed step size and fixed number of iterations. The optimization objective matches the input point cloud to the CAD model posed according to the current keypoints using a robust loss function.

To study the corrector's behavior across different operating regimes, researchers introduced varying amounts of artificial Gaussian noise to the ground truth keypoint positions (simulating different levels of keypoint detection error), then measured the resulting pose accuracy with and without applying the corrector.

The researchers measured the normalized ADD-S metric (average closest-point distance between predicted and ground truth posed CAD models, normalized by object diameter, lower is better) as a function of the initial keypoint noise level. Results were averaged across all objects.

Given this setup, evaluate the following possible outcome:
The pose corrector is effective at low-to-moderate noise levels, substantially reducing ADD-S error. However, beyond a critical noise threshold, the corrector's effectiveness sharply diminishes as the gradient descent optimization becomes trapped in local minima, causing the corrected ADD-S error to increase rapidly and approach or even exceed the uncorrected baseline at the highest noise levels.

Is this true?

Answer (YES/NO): NO